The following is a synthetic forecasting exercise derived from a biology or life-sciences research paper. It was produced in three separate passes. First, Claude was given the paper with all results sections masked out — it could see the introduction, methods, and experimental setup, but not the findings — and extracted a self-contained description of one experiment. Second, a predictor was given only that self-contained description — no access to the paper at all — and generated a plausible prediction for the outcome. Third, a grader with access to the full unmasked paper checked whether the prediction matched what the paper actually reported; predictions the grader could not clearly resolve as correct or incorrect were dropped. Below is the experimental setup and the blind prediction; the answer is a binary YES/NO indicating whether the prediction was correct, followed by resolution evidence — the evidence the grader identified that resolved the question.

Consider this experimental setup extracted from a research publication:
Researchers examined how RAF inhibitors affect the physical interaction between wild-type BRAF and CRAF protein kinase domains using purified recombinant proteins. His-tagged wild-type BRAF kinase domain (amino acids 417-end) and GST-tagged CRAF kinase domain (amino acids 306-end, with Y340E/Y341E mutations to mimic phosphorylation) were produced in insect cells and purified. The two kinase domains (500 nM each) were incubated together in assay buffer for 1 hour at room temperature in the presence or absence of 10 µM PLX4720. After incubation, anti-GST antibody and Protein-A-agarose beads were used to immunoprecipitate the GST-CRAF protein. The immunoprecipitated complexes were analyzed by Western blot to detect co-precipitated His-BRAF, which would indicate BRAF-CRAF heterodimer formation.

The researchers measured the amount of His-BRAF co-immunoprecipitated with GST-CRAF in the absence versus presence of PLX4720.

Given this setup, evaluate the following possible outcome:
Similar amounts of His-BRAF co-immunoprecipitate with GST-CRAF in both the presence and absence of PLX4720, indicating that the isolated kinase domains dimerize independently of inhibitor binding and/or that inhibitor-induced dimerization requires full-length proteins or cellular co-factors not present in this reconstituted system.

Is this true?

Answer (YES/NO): NO